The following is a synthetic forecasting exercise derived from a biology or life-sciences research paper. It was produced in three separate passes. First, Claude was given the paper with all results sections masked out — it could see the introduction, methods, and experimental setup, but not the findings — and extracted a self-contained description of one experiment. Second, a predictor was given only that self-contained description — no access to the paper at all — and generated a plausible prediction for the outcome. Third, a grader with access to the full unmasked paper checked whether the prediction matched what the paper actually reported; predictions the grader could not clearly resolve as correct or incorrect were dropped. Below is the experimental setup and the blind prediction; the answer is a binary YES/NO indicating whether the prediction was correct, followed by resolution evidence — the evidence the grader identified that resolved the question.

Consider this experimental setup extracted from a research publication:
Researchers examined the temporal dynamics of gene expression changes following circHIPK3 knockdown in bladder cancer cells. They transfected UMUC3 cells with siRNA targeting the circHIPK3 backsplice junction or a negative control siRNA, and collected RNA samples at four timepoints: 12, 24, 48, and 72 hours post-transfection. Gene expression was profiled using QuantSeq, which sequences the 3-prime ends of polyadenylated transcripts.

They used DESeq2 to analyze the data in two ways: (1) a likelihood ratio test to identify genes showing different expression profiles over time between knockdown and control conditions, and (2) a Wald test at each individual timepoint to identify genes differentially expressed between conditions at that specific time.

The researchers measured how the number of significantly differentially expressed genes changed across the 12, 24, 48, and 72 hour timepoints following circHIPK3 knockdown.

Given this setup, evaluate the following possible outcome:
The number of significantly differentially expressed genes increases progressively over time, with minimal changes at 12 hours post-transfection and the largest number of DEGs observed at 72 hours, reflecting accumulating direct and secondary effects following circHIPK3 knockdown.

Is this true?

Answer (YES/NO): NO